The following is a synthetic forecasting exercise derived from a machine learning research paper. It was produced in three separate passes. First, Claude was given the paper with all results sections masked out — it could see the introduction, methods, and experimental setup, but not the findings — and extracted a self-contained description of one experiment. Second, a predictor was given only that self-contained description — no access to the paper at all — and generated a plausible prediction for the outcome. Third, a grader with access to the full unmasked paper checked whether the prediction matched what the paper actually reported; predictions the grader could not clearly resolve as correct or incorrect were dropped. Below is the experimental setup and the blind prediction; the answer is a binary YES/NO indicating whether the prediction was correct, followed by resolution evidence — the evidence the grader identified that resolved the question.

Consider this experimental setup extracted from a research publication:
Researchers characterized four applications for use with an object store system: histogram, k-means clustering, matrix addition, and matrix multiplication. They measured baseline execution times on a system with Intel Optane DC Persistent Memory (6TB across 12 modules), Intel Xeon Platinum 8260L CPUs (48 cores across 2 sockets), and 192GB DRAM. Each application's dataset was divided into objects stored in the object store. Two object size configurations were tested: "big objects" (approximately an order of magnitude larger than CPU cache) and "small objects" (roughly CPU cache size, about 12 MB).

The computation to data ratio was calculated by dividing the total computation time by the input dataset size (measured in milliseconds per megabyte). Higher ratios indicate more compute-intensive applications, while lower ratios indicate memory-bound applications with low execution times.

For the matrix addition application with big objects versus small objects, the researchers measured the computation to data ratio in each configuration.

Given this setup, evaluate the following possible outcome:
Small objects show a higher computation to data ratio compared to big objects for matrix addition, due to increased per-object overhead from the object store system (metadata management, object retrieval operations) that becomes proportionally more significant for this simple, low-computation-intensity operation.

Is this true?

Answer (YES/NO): YES